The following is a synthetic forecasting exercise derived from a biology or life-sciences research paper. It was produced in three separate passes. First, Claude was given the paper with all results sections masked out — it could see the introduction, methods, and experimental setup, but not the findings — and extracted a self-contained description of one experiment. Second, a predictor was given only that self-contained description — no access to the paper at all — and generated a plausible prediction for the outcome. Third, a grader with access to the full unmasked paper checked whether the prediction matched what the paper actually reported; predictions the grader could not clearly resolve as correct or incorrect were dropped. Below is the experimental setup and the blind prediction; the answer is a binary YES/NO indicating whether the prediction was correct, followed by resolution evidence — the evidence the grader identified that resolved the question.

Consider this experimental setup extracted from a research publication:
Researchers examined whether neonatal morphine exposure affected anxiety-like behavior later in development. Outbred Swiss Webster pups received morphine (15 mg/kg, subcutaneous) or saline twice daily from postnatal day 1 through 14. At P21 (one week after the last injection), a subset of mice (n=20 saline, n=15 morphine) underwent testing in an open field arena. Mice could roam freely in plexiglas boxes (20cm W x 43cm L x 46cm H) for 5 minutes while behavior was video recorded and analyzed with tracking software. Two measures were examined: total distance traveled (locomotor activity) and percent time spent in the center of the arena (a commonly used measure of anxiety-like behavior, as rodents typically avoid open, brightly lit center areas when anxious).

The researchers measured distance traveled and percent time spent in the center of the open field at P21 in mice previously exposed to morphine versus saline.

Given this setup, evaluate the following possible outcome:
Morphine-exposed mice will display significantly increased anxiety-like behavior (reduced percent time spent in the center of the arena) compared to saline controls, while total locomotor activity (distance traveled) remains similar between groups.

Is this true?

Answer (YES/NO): NO